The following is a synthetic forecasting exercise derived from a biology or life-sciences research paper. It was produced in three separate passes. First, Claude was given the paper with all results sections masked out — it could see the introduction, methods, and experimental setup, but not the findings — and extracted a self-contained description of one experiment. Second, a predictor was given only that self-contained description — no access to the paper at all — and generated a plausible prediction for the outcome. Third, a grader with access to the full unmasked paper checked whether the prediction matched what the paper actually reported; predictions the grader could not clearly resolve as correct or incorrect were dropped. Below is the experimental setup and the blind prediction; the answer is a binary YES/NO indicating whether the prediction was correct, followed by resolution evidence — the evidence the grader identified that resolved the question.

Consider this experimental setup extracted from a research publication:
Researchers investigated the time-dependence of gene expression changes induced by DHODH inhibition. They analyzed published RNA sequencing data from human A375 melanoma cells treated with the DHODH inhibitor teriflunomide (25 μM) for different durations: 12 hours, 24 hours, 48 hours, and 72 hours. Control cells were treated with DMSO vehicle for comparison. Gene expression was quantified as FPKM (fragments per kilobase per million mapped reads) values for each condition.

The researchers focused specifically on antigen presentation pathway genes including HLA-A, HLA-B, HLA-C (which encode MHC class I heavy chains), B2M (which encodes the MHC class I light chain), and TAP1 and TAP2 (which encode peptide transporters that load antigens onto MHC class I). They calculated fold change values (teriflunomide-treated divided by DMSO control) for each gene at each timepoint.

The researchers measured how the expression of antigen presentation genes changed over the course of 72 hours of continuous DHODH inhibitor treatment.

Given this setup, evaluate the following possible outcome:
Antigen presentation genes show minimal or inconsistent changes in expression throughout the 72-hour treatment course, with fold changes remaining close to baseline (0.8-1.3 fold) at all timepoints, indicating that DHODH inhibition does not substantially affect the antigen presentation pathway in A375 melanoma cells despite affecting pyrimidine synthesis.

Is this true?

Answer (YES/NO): NO